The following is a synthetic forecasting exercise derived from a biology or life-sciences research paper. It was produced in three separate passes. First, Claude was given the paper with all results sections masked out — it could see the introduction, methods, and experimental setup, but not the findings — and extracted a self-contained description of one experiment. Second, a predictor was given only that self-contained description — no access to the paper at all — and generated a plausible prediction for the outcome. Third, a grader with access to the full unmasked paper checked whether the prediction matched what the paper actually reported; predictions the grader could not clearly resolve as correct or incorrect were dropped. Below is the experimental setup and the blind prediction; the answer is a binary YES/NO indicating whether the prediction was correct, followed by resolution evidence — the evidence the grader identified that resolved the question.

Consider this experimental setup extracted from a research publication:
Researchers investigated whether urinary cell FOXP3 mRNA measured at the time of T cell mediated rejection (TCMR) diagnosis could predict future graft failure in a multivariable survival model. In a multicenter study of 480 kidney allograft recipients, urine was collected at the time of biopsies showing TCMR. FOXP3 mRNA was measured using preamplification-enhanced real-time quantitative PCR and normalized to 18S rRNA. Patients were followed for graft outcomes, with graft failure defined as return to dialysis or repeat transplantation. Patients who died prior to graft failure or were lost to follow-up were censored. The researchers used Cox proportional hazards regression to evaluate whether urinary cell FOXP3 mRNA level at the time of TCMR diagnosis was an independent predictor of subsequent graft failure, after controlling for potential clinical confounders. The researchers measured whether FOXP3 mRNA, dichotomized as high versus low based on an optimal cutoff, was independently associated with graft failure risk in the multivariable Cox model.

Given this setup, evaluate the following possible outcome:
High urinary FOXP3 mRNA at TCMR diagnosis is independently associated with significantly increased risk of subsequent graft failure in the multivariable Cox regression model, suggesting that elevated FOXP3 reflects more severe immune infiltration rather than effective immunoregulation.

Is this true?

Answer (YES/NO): NO